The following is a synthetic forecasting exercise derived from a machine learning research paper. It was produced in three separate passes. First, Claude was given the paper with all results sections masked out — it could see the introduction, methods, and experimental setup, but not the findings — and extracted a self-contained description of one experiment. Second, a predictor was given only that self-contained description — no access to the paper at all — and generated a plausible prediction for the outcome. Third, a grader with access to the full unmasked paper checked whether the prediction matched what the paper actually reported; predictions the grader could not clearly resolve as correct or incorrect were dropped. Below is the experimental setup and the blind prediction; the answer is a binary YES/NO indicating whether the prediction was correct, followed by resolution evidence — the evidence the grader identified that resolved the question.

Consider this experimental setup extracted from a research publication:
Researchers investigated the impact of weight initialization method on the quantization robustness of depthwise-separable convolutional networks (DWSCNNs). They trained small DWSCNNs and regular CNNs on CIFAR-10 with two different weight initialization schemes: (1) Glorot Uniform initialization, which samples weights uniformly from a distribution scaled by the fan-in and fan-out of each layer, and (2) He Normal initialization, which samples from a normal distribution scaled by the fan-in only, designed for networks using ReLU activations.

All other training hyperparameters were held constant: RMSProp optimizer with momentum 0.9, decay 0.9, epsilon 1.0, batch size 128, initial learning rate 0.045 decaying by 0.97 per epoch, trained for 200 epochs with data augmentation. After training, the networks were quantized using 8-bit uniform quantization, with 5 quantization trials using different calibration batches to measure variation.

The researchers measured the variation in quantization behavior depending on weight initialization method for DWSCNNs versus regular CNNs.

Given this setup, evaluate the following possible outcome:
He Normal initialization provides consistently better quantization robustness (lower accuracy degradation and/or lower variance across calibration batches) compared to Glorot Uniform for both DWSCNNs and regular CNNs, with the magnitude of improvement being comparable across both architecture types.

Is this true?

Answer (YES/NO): NO